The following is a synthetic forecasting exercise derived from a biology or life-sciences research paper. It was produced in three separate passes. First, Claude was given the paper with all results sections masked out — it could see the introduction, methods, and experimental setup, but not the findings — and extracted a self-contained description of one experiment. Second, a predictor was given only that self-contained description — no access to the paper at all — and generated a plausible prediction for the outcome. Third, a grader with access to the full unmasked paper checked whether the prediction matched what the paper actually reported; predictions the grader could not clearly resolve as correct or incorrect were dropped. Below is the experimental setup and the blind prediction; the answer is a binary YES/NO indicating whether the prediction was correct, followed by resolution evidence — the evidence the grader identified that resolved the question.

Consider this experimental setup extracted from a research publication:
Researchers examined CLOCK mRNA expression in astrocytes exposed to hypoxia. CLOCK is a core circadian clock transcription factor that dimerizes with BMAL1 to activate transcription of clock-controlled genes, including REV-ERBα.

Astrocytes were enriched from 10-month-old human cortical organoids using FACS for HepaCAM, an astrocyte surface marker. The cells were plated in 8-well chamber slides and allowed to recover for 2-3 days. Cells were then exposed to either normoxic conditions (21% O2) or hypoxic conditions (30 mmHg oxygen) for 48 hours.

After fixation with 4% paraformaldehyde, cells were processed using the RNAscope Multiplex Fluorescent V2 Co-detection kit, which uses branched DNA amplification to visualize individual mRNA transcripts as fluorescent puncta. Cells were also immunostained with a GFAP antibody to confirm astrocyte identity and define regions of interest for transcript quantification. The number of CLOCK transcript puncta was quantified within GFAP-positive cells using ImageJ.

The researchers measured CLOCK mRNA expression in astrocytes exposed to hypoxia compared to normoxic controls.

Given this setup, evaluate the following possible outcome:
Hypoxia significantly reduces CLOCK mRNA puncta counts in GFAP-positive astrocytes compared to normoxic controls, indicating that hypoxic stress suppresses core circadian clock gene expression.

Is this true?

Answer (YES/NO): YES